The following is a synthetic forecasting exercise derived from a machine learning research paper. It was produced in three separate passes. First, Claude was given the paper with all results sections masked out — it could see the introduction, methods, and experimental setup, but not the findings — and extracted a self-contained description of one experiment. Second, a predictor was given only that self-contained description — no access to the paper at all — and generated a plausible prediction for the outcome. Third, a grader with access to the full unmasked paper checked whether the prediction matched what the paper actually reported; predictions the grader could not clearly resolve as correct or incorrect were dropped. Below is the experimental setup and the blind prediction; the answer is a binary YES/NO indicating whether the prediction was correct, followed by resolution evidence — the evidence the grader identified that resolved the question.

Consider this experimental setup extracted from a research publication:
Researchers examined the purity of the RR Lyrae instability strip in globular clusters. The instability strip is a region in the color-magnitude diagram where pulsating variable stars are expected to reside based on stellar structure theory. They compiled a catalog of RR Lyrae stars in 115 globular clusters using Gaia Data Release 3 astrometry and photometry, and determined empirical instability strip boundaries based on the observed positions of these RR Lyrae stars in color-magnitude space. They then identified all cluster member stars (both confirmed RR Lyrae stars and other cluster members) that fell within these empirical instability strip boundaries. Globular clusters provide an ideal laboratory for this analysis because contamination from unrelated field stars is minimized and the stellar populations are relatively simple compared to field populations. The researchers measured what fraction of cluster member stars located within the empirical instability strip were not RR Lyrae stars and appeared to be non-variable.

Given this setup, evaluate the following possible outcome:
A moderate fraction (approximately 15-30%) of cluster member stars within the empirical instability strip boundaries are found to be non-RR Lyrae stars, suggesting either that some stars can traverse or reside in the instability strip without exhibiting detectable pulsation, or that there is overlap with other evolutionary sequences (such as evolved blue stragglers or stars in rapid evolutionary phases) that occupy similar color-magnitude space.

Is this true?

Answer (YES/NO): YES